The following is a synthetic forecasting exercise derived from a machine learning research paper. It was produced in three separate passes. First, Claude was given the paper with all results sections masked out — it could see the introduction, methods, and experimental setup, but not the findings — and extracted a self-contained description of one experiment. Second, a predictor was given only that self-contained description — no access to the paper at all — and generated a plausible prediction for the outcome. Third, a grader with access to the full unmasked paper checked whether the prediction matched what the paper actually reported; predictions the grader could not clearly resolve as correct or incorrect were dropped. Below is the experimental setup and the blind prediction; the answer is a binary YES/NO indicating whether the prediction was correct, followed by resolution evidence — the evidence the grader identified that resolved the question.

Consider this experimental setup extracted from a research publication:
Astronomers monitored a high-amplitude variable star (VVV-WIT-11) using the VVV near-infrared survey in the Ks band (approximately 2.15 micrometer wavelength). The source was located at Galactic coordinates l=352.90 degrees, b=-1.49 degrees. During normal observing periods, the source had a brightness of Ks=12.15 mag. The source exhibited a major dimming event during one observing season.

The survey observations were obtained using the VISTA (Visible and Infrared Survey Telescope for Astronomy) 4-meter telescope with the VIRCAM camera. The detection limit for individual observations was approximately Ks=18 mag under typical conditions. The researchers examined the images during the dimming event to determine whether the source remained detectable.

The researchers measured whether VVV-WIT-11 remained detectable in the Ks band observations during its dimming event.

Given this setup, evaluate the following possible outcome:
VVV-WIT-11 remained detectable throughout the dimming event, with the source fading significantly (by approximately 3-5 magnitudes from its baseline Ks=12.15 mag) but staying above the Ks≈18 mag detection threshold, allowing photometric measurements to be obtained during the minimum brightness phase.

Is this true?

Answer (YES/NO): NO